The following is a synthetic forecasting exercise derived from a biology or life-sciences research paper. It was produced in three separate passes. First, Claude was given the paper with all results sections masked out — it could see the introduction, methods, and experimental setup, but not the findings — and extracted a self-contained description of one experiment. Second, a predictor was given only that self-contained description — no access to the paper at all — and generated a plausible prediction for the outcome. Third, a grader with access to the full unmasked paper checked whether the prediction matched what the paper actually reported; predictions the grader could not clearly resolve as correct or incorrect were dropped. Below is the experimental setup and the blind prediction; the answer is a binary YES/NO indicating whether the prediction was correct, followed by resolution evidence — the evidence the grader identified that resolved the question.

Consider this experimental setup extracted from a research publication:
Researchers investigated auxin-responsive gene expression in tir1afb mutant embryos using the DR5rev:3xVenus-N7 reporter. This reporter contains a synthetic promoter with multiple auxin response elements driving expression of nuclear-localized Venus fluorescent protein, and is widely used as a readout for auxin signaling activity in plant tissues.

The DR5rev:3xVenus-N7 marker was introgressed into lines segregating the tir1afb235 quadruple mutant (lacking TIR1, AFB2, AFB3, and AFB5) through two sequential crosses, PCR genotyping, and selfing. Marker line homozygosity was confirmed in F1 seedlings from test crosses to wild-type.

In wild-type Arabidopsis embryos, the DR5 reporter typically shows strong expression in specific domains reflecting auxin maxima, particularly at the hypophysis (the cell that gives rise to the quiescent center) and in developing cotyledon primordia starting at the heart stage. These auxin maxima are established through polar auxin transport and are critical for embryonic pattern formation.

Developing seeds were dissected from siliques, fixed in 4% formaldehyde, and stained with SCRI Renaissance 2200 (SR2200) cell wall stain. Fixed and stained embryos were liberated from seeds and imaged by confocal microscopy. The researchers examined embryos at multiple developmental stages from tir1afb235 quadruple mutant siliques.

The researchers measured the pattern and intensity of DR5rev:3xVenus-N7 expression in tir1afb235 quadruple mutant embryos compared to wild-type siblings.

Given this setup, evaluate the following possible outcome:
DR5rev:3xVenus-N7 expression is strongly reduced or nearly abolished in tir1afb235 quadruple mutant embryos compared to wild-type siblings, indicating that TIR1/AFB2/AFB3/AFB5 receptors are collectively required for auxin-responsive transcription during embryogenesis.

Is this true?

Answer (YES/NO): YES